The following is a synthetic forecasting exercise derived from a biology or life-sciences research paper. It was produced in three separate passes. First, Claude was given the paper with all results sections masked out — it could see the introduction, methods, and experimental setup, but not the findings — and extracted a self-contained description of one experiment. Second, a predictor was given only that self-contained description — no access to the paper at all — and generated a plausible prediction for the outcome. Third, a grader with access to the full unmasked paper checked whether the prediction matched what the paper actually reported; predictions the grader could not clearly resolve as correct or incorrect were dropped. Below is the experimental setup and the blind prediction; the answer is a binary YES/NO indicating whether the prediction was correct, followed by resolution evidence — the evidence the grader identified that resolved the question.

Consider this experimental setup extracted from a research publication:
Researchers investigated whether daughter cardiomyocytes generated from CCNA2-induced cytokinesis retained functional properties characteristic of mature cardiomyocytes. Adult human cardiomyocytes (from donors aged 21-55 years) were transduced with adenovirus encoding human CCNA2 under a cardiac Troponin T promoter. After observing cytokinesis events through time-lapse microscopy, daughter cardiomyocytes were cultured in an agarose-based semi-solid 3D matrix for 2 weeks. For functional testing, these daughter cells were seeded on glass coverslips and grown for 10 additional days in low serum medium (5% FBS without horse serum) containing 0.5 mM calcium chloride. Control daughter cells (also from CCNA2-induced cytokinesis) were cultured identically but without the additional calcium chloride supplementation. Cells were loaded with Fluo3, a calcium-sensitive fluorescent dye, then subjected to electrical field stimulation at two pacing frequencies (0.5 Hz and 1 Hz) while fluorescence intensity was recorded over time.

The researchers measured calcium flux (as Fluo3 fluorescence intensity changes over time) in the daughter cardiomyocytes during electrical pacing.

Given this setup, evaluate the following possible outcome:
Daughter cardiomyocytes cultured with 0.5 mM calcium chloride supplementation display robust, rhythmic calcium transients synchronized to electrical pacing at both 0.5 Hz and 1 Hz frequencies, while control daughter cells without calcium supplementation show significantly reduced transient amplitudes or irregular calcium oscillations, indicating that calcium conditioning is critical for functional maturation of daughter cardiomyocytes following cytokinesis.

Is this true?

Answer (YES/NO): YES